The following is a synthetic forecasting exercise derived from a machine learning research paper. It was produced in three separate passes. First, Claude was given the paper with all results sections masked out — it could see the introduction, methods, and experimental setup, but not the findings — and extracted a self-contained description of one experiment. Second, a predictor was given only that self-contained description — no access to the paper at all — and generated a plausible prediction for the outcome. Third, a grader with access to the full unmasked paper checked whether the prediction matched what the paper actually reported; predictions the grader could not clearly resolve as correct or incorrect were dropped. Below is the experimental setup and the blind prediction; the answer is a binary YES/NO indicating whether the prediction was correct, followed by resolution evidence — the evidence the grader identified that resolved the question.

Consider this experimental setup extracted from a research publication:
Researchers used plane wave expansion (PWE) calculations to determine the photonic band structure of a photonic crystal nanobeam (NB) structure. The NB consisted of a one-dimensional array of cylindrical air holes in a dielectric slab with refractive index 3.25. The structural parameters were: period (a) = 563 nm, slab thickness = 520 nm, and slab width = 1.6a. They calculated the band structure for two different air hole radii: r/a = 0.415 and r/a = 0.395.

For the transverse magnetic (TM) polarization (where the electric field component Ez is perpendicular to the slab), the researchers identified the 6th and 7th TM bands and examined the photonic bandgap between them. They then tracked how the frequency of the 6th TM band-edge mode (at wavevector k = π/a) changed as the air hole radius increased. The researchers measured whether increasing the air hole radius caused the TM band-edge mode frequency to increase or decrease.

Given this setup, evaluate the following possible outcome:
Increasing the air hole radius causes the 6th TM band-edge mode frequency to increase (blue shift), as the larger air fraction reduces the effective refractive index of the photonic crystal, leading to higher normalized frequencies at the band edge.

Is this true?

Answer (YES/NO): YES